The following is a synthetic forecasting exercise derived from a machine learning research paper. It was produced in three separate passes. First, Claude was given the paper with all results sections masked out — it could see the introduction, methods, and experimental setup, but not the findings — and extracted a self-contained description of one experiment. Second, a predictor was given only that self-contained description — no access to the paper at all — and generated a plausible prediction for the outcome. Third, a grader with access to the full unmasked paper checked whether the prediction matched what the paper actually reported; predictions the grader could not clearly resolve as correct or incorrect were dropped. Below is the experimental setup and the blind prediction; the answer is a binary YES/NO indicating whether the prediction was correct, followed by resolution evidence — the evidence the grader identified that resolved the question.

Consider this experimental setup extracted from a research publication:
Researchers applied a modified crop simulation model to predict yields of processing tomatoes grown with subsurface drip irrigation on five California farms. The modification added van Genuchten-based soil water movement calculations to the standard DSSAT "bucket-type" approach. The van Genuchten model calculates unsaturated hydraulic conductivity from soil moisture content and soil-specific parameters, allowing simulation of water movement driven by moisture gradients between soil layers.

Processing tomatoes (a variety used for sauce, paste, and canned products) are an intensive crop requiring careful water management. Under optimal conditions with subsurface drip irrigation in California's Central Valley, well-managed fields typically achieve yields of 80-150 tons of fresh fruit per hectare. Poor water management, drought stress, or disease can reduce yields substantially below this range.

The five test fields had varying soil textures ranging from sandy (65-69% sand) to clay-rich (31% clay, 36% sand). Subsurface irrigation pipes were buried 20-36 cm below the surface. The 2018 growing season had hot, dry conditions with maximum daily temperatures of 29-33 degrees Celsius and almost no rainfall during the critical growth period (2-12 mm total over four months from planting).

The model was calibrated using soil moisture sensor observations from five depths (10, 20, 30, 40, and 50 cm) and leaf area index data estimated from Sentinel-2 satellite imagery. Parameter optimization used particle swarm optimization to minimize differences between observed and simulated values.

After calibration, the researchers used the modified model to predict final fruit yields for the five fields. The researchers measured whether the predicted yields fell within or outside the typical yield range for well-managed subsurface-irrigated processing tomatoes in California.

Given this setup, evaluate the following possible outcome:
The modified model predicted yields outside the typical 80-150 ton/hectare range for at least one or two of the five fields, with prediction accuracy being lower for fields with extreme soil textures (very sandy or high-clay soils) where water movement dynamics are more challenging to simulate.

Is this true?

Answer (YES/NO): NO